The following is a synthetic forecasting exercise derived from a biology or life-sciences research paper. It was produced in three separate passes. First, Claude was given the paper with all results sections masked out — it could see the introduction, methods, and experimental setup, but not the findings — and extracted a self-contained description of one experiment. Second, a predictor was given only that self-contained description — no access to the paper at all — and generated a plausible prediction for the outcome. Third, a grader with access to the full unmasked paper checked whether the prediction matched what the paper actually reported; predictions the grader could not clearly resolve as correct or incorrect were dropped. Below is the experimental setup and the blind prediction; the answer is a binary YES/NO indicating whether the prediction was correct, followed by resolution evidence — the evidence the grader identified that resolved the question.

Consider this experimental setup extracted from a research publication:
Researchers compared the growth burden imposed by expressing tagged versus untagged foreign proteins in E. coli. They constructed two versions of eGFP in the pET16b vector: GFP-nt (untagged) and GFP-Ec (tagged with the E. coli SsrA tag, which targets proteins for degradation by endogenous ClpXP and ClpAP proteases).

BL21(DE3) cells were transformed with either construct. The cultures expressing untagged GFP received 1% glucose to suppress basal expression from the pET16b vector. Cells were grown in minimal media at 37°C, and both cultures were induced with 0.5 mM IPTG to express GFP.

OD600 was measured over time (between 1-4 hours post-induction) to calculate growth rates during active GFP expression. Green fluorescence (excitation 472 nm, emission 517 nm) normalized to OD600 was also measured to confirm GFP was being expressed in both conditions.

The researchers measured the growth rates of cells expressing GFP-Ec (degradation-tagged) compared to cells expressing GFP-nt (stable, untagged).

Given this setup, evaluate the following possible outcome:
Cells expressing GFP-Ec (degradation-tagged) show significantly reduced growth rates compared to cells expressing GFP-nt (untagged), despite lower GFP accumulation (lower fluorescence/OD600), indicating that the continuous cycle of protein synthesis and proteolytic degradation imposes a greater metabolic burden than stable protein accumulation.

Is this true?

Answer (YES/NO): NO